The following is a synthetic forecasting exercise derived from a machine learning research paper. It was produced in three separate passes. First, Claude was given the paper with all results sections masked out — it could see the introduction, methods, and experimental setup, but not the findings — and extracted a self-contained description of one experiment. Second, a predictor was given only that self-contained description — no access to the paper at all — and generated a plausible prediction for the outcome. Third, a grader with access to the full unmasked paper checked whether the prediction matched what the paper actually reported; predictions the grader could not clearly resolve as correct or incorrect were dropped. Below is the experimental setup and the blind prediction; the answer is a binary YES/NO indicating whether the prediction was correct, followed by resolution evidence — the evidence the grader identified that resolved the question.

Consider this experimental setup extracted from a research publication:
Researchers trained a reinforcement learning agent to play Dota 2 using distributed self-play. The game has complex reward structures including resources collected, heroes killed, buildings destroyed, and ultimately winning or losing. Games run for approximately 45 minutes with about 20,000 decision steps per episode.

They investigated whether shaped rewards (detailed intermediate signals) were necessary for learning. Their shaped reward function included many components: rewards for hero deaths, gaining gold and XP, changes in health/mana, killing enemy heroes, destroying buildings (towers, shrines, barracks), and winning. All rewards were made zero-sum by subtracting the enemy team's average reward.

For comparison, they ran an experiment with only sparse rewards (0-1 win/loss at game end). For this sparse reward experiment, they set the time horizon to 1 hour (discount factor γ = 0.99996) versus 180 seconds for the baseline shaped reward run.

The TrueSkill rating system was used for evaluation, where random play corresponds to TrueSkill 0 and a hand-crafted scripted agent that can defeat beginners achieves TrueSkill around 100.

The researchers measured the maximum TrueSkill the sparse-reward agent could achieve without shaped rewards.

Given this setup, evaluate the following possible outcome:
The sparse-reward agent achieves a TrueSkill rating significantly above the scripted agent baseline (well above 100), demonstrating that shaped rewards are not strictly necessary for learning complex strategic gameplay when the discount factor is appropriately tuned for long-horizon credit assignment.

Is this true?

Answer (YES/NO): YES